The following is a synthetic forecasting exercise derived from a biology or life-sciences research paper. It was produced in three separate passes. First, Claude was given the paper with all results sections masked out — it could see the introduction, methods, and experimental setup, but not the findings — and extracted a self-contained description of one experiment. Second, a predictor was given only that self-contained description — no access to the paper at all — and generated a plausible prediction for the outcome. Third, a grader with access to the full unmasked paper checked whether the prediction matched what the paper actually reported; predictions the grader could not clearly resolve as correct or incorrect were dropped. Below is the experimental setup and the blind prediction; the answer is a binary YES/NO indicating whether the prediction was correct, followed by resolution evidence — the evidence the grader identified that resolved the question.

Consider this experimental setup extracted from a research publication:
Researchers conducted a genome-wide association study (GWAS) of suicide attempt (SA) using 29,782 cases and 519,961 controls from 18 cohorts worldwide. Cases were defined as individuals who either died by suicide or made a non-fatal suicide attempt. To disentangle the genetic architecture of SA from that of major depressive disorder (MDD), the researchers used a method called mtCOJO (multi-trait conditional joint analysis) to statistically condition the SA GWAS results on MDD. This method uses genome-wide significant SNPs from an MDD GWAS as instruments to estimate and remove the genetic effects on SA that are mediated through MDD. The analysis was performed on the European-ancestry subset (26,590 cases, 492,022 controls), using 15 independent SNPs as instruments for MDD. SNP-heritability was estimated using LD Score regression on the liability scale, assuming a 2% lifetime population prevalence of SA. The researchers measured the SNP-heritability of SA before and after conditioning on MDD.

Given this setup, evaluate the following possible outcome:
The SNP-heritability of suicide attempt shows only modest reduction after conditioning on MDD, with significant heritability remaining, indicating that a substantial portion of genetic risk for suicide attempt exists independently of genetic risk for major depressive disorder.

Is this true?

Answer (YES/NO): NO